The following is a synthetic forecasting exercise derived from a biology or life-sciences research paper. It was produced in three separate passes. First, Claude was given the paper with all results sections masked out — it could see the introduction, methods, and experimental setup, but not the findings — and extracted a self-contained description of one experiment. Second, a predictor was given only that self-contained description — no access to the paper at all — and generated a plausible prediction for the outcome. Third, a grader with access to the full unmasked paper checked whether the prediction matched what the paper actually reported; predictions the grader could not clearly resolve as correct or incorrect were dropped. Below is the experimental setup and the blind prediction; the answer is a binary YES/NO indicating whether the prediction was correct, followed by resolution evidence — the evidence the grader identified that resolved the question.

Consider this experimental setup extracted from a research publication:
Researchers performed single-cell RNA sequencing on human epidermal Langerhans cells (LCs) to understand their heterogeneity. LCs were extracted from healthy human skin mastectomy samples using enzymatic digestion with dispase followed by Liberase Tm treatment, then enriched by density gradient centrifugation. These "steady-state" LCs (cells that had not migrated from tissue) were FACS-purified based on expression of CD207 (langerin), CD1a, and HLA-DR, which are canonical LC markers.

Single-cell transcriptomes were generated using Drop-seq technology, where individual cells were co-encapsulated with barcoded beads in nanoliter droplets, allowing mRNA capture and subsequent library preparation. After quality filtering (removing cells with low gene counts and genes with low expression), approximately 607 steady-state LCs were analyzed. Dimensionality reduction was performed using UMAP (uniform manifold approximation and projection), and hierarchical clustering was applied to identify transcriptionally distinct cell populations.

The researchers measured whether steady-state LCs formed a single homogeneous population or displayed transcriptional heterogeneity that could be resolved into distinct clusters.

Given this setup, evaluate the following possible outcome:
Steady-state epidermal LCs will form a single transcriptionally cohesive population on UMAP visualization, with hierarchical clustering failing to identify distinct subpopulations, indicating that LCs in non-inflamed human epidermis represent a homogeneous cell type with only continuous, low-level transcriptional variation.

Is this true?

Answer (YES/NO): NO